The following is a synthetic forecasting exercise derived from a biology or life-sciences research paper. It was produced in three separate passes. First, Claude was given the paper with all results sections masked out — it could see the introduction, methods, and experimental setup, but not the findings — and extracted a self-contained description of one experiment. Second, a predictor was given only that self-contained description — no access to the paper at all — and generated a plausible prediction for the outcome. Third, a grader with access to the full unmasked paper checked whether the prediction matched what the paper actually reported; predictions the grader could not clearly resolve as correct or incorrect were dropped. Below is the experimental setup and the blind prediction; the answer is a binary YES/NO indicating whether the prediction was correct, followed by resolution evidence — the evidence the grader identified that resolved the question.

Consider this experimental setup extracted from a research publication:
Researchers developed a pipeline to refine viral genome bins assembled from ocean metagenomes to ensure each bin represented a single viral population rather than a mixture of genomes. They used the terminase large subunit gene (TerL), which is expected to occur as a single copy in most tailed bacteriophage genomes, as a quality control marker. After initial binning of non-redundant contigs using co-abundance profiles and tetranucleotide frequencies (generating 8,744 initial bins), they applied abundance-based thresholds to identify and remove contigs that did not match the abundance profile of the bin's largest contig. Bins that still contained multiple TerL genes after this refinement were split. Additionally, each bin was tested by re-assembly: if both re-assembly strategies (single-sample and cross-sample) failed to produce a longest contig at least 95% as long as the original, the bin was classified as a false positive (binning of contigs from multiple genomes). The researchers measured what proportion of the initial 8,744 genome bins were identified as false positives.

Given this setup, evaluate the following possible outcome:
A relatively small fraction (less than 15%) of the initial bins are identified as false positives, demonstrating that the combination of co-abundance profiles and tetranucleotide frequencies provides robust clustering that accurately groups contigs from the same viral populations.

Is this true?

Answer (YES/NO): NO